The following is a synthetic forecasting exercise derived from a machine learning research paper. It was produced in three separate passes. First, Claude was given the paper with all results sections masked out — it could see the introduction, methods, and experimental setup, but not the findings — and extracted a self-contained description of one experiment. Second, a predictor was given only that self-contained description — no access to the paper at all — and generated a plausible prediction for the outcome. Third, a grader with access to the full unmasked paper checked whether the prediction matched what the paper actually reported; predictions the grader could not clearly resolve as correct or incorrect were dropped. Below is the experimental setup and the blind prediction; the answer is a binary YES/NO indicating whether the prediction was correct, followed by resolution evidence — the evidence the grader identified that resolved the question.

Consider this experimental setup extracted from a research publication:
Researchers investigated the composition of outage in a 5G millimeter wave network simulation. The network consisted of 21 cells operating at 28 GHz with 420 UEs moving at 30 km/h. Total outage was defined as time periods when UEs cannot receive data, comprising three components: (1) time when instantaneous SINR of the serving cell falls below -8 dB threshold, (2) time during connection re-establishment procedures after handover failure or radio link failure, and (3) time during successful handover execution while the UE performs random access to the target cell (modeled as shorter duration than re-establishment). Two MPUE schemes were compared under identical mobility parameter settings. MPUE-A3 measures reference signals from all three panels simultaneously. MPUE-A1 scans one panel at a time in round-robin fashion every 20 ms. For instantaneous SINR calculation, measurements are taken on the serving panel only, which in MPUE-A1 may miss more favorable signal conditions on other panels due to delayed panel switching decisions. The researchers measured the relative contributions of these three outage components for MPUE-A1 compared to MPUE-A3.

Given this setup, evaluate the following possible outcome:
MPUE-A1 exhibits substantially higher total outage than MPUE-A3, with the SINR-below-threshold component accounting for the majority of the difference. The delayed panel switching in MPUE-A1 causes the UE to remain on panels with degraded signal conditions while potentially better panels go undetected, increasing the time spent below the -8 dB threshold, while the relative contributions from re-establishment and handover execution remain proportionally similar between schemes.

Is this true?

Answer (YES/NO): NO